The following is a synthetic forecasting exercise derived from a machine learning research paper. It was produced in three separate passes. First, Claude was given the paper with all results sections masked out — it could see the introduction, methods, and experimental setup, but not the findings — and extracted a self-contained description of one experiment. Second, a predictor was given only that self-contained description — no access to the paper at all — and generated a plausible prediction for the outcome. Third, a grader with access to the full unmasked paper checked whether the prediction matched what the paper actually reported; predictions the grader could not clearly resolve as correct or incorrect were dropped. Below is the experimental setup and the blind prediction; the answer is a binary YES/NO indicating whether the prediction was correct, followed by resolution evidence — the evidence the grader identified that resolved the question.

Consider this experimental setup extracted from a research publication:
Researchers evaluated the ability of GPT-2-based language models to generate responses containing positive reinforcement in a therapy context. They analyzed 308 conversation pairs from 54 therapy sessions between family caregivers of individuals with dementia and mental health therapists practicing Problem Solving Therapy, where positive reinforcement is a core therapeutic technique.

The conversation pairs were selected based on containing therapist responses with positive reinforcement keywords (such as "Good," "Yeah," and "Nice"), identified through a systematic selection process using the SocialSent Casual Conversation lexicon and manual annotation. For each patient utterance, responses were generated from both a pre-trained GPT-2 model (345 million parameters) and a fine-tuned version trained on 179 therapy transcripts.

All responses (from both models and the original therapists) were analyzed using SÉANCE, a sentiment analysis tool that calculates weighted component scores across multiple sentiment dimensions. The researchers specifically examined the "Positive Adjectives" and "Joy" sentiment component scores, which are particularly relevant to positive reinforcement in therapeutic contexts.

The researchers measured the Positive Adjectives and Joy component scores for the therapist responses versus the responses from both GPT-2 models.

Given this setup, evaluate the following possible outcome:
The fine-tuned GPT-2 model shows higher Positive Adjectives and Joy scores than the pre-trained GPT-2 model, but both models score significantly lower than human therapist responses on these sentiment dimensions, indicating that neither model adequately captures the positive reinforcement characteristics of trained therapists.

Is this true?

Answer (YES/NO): YES